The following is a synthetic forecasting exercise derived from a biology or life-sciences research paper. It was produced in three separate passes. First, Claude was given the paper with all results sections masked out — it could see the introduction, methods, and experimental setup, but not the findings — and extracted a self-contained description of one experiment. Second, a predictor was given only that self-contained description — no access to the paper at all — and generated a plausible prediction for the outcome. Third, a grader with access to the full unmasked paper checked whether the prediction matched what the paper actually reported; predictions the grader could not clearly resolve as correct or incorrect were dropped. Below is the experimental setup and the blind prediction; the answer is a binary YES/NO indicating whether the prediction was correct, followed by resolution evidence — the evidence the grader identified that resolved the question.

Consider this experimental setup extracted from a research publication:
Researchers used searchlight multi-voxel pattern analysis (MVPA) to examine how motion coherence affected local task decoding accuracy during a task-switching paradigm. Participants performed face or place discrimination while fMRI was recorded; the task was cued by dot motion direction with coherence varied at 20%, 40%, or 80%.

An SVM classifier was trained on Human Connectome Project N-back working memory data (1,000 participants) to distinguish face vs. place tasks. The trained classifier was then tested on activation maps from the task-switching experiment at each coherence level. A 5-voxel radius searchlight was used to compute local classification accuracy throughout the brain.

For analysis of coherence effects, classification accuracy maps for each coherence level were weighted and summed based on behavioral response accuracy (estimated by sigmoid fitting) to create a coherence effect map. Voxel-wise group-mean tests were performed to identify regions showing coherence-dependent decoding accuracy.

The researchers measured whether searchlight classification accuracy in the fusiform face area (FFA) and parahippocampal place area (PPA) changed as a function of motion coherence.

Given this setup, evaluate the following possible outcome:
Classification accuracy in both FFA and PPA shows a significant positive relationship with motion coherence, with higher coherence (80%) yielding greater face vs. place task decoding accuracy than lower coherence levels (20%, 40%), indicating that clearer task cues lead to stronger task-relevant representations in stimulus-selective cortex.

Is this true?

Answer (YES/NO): NO